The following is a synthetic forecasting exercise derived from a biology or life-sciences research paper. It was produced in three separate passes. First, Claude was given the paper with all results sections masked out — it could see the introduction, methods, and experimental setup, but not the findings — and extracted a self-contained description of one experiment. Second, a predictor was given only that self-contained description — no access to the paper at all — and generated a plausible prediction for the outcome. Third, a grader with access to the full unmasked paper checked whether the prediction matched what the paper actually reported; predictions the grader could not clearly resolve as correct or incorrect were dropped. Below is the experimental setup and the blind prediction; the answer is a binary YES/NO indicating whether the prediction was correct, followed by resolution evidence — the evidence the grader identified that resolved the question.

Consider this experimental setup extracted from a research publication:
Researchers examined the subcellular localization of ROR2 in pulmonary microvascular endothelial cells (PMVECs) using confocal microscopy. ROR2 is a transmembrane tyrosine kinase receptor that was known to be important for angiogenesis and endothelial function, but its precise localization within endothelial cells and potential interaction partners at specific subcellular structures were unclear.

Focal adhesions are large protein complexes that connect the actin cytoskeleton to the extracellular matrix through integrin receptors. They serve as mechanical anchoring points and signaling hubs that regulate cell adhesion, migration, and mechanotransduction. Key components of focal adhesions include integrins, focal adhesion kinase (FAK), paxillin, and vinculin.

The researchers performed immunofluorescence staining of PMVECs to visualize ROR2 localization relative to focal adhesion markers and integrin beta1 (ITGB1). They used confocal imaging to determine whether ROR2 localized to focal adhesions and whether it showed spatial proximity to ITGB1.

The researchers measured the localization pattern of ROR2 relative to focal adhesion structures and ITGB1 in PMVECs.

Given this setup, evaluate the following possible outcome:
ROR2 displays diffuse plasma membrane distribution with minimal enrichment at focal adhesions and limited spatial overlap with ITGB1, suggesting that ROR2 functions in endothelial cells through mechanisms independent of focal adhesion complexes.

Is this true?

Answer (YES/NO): NO